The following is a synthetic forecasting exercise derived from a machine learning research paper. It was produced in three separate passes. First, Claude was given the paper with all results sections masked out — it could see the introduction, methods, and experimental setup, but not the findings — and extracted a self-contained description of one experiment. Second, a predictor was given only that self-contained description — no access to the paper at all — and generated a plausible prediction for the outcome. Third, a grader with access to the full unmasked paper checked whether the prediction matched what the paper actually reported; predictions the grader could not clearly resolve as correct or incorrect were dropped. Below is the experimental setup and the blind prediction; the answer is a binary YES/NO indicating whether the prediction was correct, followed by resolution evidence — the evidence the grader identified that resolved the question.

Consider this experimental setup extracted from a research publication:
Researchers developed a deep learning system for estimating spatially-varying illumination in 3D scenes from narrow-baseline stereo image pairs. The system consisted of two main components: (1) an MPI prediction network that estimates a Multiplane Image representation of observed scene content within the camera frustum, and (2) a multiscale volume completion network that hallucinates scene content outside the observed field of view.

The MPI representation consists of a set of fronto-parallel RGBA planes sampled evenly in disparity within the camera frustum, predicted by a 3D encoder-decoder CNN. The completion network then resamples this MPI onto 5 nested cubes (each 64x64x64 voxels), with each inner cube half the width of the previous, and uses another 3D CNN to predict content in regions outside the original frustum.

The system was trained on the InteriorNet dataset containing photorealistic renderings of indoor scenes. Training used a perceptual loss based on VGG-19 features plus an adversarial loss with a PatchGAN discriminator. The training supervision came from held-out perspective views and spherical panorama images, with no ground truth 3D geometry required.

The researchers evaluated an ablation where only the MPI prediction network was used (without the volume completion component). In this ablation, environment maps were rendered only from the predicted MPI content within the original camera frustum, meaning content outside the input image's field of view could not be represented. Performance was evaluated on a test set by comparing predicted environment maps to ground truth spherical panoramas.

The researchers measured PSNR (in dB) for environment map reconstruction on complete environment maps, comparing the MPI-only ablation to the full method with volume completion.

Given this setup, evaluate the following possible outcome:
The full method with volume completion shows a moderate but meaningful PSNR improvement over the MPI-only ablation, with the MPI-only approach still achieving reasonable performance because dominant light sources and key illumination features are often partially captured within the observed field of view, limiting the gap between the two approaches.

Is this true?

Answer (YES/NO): NO